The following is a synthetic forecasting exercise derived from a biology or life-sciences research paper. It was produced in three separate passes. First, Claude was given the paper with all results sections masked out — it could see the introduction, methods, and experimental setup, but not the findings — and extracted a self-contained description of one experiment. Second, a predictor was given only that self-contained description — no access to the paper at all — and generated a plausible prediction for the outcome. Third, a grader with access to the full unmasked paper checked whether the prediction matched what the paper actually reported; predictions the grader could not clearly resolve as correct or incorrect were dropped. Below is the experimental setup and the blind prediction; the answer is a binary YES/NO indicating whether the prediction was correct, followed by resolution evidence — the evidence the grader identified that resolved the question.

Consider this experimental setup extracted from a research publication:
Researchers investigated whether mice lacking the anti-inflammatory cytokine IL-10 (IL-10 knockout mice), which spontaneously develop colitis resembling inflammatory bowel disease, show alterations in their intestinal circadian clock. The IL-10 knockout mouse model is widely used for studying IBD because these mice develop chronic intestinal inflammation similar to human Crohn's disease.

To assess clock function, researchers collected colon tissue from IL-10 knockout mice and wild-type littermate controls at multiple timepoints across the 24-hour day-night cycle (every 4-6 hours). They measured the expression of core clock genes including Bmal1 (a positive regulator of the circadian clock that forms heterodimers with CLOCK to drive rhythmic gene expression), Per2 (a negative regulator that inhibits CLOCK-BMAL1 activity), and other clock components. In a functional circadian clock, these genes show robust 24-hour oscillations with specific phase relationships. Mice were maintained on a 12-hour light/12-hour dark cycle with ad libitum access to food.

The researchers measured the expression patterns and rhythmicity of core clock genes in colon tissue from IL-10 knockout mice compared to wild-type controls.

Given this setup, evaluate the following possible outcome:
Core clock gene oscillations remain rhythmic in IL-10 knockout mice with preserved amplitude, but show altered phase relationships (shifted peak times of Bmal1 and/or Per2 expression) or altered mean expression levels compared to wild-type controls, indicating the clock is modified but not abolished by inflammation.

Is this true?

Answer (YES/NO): NO